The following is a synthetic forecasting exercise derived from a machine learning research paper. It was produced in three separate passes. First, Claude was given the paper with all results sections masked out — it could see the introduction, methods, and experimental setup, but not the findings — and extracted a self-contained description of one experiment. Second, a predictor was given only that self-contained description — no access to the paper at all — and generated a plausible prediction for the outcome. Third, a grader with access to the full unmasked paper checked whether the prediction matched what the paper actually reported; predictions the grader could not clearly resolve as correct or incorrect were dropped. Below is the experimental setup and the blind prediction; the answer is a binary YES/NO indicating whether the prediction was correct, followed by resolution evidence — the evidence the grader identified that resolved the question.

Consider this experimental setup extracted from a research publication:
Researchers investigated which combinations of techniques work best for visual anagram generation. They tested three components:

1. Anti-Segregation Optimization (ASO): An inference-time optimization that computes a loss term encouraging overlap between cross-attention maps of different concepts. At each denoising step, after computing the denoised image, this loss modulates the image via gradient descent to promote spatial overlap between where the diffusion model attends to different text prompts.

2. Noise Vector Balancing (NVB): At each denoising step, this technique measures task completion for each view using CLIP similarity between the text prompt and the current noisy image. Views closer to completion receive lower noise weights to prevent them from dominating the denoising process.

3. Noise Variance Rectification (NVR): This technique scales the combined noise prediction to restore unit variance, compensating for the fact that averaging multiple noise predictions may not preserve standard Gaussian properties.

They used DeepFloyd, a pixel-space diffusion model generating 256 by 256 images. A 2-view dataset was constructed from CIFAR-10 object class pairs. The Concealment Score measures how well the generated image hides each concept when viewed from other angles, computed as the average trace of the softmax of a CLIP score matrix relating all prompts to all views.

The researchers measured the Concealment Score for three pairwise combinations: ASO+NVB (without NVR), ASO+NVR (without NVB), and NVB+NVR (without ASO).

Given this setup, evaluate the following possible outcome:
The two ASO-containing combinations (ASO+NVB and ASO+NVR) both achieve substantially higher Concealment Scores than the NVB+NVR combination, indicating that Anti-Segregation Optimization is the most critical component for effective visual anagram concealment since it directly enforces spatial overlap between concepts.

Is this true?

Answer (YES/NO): NO